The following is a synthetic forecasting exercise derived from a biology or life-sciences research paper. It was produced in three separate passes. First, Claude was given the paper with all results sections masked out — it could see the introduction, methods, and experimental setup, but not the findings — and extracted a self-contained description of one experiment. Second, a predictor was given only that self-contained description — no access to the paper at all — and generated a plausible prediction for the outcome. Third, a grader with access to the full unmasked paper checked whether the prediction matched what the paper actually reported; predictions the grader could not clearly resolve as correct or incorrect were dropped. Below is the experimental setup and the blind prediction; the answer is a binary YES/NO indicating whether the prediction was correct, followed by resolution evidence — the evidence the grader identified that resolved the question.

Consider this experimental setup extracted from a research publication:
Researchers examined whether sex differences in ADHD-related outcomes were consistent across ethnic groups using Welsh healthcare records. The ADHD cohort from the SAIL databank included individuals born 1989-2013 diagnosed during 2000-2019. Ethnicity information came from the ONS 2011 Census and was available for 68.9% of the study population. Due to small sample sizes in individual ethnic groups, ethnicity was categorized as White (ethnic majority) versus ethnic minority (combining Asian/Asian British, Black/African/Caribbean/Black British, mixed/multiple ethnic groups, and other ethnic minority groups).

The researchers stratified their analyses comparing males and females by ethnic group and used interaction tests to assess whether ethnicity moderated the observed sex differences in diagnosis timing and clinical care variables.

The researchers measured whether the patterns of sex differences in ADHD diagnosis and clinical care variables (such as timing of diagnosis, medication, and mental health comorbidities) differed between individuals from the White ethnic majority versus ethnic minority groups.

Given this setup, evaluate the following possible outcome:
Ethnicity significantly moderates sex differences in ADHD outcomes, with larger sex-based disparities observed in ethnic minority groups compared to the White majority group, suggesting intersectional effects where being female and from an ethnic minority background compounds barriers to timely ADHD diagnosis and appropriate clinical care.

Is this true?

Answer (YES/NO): NO